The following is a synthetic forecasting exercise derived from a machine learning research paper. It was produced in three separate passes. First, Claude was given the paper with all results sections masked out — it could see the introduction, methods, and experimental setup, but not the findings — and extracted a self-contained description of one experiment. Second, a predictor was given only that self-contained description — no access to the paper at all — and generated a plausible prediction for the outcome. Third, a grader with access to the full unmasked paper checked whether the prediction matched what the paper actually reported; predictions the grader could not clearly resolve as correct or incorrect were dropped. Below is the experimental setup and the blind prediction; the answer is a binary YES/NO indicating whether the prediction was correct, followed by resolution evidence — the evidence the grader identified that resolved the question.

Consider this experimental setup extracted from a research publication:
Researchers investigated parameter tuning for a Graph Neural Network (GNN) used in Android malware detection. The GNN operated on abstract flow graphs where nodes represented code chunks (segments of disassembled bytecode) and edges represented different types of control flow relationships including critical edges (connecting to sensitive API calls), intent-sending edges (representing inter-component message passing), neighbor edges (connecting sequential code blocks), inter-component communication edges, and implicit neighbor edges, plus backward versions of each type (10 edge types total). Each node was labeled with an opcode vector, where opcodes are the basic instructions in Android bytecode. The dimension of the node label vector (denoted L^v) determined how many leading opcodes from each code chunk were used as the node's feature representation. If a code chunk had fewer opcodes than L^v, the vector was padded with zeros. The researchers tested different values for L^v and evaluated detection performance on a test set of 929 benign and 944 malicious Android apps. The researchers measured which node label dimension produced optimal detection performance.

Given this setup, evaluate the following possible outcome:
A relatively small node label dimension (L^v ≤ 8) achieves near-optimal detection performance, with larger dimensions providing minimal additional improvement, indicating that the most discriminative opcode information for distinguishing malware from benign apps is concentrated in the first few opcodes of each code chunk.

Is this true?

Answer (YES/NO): NO